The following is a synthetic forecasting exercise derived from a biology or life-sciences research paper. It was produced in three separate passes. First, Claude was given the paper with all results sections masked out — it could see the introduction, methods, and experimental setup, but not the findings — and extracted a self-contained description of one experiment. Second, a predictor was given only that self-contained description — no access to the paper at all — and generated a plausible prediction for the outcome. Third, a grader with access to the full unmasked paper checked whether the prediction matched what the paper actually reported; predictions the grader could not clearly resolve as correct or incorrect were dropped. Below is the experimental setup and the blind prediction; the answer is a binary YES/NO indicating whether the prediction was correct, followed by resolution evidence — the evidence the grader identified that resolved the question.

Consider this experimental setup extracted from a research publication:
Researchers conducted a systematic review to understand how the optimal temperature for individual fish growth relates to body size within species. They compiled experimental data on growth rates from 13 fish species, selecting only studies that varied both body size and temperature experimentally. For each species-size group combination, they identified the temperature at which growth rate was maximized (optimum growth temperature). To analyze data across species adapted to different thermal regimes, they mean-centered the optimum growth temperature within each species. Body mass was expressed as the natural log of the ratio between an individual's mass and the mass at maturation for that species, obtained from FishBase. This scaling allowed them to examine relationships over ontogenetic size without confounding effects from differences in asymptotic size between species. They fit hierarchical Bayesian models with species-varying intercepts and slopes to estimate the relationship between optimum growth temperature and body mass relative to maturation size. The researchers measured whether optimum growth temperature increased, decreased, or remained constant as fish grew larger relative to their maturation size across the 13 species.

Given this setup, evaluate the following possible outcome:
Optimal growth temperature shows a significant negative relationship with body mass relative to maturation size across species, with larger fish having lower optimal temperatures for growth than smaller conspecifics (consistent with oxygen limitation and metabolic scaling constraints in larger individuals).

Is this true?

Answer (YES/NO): YES